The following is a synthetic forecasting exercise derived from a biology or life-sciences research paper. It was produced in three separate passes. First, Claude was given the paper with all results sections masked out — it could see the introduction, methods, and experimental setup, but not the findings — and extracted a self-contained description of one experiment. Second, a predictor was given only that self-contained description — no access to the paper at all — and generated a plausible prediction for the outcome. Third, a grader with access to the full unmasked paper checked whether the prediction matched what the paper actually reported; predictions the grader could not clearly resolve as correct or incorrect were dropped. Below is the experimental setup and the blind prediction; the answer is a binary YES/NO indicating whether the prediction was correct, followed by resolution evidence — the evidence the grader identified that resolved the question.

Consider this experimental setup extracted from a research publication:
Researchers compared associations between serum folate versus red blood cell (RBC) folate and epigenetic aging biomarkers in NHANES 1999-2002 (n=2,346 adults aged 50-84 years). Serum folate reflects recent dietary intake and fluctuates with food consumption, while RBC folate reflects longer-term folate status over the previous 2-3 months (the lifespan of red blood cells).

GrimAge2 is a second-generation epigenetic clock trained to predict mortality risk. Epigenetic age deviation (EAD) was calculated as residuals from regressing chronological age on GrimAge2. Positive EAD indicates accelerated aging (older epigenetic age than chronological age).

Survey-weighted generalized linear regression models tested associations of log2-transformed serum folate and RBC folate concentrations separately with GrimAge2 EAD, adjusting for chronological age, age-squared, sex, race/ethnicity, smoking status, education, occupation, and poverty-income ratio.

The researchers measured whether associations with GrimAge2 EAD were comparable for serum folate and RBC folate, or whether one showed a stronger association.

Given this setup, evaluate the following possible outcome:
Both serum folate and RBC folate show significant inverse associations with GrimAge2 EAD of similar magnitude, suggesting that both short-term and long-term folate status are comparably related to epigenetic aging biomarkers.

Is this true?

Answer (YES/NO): NO